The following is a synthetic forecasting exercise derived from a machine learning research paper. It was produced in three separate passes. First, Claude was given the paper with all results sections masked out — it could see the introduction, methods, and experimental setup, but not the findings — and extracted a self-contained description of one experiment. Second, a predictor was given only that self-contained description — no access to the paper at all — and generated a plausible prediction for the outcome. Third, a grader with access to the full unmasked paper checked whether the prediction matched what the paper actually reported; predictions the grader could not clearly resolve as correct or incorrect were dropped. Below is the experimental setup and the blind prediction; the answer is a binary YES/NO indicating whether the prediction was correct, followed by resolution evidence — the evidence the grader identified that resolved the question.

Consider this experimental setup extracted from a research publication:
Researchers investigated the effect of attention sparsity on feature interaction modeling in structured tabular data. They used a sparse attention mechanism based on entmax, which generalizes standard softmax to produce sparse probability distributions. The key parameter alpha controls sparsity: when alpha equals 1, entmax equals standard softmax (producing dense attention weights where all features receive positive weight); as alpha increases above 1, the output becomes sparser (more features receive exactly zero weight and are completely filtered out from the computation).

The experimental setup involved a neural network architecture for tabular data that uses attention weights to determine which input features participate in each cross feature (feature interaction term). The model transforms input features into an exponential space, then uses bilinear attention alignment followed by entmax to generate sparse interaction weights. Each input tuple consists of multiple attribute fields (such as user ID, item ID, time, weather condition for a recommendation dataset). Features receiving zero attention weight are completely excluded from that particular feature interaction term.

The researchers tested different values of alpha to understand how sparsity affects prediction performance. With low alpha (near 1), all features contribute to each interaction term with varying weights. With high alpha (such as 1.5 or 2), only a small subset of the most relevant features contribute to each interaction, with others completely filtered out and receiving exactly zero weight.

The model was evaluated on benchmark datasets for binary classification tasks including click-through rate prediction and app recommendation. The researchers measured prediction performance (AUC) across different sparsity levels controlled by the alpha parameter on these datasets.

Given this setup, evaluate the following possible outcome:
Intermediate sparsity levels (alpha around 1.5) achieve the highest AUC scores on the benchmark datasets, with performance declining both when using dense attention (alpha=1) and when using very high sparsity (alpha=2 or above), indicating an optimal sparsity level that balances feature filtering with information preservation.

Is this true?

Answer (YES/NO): NO